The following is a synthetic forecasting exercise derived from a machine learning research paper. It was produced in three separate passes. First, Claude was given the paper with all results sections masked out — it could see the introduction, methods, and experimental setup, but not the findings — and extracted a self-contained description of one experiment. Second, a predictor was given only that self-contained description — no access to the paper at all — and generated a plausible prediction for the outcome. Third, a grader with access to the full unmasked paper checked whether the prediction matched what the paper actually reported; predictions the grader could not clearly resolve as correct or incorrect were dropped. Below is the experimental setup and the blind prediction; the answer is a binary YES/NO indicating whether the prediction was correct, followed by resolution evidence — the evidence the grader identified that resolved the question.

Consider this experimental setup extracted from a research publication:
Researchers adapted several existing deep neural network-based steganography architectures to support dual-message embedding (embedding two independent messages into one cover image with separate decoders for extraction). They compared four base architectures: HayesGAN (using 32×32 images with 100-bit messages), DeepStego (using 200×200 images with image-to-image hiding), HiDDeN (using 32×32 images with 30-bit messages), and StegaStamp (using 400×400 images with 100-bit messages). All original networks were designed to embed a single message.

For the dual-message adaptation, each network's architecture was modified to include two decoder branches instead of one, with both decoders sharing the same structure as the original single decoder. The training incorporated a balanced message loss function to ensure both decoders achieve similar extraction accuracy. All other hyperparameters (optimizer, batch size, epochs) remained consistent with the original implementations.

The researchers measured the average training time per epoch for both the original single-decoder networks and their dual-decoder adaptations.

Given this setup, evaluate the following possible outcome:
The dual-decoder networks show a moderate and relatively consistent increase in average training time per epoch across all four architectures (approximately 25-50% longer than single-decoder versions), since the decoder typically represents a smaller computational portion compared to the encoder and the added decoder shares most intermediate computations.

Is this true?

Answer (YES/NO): NO